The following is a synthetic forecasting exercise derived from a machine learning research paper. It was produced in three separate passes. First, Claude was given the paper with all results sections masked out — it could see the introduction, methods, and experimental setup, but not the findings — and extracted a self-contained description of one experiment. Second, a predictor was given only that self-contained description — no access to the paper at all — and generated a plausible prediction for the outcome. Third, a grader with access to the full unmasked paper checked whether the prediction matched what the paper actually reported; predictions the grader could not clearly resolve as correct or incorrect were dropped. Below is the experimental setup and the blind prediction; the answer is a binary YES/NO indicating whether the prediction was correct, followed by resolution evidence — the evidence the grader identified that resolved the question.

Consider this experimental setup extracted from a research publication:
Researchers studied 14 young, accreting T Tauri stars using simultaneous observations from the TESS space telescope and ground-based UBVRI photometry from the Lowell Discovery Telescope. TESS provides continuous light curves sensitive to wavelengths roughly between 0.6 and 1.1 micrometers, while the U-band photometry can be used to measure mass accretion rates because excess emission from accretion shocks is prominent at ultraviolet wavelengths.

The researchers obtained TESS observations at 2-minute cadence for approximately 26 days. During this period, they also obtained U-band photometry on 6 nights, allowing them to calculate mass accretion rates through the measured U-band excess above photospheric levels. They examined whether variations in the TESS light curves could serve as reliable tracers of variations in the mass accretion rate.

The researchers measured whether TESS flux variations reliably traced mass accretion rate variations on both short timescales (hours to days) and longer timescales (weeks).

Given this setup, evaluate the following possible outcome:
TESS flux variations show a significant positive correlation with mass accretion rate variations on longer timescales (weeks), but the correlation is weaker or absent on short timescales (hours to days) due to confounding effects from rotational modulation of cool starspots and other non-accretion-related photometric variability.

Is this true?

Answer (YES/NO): NO